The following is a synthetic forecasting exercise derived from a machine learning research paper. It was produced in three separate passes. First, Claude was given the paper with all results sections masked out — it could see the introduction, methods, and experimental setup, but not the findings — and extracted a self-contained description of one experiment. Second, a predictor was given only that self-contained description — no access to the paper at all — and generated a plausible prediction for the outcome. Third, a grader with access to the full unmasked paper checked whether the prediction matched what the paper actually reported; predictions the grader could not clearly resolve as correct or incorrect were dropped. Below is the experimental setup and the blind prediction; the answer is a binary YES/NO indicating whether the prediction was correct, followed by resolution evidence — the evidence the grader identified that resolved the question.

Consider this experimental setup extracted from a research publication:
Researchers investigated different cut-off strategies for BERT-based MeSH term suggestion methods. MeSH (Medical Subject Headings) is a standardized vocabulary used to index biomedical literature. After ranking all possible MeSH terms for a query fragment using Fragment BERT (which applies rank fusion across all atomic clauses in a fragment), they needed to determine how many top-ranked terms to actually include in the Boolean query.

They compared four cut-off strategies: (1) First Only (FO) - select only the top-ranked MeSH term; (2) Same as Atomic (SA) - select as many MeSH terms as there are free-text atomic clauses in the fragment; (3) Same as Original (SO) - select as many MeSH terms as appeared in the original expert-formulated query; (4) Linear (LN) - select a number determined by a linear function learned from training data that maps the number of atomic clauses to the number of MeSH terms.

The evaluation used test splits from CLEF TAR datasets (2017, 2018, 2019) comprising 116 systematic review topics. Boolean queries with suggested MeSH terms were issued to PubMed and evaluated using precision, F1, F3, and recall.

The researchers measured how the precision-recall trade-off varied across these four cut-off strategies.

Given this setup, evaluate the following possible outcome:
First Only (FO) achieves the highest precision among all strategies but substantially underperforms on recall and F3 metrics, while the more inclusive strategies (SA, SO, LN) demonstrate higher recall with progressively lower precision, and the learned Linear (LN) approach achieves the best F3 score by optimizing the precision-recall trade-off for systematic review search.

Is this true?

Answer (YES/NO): NO